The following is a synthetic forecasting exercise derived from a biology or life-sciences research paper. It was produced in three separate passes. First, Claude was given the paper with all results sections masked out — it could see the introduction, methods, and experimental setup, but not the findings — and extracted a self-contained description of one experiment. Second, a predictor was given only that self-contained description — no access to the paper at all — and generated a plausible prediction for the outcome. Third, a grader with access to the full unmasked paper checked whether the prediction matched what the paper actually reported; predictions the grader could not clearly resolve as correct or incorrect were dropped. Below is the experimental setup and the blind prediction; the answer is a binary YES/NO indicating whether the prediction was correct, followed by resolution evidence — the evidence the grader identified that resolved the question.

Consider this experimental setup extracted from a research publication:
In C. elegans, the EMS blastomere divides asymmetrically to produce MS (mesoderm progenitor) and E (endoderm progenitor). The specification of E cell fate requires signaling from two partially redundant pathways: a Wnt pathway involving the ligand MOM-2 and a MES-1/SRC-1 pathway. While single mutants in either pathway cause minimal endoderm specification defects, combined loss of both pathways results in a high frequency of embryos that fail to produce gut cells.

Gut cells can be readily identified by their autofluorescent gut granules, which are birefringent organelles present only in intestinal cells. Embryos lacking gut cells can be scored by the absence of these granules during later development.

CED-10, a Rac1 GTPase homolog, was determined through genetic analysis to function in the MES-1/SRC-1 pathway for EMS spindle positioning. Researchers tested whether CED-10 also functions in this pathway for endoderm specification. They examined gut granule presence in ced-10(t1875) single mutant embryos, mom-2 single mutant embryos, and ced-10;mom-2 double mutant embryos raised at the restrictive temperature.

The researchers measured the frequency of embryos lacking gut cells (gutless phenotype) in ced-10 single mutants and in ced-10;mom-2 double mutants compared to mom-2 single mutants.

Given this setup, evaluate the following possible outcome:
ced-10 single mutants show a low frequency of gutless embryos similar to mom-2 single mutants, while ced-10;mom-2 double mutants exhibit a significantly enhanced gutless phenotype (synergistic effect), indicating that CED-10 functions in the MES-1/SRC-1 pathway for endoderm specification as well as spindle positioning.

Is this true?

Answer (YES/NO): YES